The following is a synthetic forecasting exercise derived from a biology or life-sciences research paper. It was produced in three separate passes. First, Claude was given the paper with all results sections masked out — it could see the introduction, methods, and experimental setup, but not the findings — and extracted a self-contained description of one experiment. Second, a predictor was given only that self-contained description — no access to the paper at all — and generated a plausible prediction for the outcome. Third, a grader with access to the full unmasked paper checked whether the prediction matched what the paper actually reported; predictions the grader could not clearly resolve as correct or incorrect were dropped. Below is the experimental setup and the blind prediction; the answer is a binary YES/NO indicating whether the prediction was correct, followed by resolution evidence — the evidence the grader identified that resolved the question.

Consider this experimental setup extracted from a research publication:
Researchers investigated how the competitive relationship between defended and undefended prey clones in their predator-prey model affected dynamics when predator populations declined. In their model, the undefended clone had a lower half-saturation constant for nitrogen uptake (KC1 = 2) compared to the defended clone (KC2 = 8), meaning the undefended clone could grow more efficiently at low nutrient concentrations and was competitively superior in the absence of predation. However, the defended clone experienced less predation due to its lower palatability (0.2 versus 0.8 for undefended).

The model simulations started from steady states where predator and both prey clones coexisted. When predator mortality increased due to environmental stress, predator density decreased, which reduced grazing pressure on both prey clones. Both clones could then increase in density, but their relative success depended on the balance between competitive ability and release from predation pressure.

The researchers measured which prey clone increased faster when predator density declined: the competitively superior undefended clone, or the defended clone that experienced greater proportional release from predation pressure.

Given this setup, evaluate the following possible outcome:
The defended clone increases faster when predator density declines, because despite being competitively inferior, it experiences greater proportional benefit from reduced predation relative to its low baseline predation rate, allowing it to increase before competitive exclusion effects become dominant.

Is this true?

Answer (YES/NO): NO